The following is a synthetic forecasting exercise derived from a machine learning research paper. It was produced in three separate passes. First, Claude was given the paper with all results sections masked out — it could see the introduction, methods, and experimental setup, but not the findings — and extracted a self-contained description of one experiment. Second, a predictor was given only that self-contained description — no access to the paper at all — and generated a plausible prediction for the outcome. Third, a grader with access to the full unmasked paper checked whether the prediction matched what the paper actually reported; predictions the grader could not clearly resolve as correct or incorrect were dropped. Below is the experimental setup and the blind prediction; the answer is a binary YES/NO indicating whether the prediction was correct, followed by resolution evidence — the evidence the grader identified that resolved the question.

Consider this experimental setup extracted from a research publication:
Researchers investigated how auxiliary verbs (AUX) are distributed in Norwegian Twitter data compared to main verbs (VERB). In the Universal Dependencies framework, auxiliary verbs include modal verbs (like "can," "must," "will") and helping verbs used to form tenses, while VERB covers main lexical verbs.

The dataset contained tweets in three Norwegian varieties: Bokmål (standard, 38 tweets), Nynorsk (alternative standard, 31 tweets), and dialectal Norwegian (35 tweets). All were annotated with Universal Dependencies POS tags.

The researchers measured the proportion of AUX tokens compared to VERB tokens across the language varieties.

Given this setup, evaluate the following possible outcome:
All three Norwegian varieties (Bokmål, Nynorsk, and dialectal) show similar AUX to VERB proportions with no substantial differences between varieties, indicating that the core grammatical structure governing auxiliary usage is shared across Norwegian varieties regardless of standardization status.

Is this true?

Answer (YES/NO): NO